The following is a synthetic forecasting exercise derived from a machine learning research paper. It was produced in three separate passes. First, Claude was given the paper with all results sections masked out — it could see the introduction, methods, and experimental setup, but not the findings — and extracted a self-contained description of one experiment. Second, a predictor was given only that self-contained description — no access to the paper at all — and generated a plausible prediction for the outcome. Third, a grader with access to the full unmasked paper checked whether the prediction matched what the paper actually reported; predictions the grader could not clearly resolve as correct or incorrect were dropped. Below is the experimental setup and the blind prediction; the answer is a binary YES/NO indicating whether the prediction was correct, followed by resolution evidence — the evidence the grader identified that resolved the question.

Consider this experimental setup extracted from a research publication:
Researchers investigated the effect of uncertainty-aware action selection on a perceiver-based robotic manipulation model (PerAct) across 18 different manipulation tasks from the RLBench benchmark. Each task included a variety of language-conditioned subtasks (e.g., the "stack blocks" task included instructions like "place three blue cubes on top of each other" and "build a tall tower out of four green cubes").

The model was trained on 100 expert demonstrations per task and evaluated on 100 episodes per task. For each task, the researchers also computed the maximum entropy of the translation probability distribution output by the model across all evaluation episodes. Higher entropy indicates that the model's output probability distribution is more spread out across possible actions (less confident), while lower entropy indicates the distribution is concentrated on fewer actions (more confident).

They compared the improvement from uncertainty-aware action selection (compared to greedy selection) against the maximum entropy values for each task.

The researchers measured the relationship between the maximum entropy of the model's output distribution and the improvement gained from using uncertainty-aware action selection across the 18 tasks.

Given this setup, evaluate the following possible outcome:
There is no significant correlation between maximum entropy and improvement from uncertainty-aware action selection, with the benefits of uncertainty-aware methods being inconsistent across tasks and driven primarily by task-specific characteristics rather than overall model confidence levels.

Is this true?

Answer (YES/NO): NO